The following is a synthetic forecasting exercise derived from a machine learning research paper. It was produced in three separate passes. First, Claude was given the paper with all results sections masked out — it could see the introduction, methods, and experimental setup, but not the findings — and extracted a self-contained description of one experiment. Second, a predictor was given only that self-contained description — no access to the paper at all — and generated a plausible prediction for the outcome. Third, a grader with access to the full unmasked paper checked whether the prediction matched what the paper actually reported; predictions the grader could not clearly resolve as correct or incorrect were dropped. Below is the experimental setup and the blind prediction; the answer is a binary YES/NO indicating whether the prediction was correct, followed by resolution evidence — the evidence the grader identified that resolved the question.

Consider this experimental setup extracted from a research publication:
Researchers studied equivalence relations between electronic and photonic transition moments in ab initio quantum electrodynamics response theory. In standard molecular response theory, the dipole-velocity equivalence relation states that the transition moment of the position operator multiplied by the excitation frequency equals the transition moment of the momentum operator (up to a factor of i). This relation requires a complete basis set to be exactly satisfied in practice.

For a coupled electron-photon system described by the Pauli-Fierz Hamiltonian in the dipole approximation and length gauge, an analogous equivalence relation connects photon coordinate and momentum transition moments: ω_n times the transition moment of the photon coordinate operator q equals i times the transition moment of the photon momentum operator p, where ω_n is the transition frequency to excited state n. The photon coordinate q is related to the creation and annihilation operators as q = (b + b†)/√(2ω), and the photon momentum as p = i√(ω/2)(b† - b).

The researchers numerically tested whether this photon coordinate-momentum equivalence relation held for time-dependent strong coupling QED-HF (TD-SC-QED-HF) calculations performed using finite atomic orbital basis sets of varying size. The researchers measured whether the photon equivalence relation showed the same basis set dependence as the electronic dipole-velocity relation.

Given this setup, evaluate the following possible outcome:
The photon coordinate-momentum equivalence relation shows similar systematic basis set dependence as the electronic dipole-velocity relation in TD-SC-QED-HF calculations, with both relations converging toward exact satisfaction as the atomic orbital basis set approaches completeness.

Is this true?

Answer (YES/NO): NO